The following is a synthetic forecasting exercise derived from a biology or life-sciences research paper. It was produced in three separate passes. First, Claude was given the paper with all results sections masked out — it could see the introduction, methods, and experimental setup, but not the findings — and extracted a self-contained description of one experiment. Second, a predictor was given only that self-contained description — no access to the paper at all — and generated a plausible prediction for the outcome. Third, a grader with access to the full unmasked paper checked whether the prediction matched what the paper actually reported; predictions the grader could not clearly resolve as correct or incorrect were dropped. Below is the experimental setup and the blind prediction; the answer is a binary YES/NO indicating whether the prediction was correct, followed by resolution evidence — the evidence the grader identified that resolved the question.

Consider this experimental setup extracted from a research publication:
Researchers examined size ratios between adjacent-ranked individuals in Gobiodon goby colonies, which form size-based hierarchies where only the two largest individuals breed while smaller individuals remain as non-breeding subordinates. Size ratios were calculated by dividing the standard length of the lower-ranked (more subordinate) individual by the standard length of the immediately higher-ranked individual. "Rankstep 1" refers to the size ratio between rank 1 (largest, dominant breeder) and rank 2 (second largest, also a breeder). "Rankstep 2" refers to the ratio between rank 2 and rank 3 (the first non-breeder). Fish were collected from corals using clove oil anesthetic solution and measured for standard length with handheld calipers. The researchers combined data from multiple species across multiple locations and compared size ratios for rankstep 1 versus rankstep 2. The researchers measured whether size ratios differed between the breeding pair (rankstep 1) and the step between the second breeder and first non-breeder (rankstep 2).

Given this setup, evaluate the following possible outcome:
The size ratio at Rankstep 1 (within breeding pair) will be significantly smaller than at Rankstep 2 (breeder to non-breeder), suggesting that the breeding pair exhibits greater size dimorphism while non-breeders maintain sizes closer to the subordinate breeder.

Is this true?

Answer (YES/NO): NO